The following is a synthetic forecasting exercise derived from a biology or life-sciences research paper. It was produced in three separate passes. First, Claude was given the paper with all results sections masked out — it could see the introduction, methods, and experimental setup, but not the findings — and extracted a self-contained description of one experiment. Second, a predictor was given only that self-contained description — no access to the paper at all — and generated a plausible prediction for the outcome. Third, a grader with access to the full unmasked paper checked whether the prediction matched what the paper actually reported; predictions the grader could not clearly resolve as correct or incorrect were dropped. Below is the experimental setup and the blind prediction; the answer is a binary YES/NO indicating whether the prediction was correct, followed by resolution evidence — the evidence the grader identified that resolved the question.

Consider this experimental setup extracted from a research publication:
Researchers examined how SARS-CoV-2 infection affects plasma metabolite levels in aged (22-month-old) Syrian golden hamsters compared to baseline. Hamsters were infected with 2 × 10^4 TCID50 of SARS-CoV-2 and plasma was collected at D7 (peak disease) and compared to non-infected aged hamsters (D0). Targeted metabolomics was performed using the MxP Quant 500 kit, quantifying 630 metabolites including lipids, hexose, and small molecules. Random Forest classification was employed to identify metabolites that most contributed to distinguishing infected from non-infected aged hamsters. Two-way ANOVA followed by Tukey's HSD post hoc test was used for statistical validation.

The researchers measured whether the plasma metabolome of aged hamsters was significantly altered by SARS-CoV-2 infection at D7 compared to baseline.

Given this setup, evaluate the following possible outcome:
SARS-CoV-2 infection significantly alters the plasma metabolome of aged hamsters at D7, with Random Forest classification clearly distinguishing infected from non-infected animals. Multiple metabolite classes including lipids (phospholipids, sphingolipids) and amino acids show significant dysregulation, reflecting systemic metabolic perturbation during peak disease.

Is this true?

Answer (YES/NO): NO